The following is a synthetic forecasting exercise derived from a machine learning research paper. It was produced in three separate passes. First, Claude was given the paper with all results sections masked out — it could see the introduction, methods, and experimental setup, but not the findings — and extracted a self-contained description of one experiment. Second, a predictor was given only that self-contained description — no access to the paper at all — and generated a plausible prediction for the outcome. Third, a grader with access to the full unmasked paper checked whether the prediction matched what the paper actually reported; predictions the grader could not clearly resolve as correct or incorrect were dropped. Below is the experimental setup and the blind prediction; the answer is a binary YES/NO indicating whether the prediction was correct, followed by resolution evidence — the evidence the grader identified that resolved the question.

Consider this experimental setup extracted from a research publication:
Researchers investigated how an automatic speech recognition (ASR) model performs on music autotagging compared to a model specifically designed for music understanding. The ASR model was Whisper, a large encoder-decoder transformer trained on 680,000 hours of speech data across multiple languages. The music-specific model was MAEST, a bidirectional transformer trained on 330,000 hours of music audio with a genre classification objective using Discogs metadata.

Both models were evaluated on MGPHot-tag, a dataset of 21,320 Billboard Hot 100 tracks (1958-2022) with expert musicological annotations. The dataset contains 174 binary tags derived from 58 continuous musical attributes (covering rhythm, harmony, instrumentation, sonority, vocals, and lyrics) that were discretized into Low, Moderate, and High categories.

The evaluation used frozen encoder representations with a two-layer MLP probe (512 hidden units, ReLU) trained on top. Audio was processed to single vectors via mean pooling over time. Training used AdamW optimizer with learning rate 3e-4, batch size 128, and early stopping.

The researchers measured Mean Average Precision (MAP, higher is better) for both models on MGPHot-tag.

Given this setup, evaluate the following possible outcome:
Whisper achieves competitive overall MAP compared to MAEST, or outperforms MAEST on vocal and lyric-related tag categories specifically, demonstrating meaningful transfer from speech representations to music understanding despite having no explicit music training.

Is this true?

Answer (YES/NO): YES